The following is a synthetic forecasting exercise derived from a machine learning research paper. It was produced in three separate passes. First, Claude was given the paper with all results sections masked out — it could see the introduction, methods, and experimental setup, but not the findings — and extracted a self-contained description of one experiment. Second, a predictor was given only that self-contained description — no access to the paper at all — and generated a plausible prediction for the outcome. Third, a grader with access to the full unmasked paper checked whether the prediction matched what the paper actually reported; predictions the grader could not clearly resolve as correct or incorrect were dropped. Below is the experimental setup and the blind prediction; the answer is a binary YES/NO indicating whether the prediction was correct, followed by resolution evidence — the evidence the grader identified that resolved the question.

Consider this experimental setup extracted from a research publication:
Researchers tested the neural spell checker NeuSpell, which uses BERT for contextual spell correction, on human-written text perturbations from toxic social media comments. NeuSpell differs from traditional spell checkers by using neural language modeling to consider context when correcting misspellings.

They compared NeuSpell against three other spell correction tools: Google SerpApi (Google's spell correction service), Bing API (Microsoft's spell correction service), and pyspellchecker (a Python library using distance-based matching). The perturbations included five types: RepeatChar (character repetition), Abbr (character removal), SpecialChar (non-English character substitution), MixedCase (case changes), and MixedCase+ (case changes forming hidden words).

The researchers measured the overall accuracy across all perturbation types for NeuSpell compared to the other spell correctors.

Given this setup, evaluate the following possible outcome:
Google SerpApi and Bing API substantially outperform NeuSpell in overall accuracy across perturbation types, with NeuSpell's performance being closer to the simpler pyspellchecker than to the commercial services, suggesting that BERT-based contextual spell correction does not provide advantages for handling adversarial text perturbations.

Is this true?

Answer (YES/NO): NO